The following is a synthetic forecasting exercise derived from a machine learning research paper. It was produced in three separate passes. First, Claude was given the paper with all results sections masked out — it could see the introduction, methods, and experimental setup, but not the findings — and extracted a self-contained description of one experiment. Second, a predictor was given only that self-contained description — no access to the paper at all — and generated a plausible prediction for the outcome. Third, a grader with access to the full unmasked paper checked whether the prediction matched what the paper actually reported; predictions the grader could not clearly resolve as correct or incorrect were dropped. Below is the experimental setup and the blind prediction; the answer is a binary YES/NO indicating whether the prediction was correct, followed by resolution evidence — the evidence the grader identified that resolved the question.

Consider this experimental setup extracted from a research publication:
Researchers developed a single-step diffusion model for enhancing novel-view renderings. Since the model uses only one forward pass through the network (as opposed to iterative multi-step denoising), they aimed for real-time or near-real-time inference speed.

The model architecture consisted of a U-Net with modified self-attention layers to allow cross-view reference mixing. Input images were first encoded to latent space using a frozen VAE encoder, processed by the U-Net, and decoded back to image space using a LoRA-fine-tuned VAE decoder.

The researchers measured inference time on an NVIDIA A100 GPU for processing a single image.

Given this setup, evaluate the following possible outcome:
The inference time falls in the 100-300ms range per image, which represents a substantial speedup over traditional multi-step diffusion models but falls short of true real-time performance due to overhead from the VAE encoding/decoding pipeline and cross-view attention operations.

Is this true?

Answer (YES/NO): NO